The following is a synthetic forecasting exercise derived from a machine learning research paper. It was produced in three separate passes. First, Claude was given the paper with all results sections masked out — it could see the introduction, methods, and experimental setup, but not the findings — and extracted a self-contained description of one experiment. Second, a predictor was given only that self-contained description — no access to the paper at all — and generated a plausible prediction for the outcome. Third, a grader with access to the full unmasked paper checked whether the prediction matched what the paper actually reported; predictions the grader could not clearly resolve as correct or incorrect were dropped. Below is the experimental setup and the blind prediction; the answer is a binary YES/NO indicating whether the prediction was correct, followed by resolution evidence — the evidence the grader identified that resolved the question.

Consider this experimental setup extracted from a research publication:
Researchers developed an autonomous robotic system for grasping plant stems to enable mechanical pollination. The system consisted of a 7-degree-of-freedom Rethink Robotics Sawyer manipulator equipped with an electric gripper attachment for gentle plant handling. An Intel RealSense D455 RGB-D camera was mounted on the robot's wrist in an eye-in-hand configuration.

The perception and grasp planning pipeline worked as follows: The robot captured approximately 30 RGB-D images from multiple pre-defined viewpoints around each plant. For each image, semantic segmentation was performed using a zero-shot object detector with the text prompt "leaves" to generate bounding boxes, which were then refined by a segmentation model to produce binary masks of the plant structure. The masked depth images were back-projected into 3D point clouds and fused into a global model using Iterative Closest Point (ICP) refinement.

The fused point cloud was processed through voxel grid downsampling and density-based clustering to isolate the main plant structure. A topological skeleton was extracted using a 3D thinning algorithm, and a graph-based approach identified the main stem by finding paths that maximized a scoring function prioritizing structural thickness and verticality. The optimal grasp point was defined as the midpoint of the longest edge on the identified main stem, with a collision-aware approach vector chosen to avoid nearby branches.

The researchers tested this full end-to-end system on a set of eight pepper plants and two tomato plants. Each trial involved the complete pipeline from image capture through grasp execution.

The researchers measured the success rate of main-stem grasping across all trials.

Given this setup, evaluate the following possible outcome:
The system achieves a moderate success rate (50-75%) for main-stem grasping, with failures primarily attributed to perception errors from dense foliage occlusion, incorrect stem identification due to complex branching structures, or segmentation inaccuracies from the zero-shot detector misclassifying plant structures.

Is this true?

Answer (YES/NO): NO